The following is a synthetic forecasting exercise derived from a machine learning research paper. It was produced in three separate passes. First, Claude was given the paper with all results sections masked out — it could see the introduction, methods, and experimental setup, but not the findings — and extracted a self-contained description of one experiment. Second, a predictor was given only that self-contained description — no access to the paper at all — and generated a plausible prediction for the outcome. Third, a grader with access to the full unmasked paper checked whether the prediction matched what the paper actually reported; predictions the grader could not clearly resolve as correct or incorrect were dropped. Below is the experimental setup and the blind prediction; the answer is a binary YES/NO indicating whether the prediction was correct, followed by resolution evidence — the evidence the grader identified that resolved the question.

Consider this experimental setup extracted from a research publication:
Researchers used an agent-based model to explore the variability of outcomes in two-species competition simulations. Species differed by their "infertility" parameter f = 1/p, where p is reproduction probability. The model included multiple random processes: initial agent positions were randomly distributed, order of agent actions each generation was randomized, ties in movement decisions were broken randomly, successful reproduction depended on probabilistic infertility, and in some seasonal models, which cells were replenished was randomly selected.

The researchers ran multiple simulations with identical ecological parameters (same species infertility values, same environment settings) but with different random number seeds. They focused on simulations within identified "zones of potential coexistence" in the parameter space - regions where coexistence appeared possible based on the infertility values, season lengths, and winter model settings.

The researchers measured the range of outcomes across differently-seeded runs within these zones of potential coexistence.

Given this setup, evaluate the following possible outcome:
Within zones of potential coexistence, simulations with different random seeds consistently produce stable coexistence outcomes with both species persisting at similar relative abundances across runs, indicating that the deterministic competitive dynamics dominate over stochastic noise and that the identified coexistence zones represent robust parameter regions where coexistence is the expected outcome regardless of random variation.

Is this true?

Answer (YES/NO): NO